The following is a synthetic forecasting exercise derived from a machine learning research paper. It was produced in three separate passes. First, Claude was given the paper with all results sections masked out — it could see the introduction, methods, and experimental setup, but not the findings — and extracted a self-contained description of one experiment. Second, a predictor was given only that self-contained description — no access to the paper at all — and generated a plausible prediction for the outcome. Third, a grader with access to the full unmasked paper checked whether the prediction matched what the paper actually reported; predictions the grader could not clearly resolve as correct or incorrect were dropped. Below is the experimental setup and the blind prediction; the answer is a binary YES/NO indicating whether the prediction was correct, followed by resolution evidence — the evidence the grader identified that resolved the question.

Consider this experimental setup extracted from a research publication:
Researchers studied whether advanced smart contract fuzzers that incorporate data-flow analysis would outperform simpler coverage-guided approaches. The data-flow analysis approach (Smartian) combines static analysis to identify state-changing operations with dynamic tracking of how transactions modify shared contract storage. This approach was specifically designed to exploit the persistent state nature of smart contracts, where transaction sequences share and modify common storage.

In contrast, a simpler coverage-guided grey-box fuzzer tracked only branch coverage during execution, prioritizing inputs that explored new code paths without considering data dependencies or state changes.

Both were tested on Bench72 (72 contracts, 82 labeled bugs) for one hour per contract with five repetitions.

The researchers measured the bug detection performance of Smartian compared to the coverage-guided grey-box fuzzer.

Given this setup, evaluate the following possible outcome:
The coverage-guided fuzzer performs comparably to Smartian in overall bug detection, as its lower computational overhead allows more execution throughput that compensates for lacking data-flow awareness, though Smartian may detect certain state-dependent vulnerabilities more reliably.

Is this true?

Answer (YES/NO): NO